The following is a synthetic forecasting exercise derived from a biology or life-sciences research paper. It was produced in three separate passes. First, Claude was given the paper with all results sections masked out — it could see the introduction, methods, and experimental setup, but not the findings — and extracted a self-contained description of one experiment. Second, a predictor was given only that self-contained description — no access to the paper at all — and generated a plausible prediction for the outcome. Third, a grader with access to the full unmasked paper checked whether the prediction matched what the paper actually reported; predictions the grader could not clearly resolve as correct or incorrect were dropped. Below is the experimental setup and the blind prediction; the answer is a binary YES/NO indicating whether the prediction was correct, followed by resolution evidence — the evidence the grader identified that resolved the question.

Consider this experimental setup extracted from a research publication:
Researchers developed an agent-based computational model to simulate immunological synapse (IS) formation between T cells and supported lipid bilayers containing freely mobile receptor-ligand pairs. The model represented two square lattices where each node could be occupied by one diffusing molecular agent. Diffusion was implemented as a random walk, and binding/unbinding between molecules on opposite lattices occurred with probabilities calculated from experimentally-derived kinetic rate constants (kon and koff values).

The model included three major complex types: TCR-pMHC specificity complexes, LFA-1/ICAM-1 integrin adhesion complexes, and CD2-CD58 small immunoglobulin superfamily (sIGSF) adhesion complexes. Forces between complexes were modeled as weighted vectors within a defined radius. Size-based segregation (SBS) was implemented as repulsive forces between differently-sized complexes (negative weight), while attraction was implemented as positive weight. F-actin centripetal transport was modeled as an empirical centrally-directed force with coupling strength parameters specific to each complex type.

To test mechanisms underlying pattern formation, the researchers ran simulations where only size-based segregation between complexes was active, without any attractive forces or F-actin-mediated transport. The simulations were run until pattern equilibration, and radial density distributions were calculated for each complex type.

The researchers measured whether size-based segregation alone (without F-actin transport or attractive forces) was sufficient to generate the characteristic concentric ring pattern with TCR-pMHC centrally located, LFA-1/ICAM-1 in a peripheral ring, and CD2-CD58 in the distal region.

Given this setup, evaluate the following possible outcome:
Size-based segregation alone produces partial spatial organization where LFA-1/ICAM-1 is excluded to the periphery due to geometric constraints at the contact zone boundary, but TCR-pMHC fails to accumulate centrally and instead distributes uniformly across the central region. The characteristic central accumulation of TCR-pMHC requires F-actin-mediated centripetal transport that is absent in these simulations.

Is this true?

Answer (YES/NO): NO